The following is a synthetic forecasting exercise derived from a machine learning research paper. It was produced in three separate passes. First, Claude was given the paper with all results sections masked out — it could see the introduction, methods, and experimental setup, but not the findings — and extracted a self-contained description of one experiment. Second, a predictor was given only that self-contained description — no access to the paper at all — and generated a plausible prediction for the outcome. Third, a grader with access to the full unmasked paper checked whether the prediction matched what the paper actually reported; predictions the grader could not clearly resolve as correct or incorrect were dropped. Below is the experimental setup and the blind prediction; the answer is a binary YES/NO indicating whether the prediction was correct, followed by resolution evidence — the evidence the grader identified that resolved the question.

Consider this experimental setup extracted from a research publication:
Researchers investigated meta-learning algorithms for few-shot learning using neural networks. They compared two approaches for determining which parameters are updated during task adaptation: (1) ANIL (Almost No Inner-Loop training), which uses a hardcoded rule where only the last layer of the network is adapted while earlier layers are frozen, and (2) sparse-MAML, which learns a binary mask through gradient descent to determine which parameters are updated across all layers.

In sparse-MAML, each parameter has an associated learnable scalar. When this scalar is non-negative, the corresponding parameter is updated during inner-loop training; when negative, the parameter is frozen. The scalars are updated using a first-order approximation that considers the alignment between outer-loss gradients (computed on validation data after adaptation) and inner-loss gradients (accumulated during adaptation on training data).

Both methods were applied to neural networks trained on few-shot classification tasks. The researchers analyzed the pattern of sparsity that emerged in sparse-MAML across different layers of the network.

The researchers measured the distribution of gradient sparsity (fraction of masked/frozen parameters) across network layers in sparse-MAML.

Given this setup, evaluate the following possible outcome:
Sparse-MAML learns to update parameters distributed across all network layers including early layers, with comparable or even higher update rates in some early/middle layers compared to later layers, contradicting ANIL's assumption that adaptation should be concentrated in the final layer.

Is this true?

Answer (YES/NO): NO